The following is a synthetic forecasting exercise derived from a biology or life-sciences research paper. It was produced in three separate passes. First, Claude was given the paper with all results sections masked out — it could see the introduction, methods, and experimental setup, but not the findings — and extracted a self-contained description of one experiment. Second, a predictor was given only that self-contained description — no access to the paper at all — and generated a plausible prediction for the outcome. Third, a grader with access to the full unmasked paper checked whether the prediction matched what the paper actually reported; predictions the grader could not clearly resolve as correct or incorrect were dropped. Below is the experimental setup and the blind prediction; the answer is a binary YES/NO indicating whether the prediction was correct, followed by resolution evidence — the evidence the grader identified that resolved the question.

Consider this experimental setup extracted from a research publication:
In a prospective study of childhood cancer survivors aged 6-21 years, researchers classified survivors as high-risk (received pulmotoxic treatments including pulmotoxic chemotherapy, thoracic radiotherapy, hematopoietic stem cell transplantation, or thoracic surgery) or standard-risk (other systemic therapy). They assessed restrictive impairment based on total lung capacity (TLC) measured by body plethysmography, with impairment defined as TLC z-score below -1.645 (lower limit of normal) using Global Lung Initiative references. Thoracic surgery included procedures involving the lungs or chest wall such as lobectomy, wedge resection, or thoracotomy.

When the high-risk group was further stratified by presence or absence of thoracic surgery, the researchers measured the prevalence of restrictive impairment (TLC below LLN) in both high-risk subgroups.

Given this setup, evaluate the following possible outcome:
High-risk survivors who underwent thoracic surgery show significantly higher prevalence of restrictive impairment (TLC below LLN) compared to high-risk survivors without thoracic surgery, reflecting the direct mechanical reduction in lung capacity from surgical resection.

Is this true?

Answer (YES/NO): NO